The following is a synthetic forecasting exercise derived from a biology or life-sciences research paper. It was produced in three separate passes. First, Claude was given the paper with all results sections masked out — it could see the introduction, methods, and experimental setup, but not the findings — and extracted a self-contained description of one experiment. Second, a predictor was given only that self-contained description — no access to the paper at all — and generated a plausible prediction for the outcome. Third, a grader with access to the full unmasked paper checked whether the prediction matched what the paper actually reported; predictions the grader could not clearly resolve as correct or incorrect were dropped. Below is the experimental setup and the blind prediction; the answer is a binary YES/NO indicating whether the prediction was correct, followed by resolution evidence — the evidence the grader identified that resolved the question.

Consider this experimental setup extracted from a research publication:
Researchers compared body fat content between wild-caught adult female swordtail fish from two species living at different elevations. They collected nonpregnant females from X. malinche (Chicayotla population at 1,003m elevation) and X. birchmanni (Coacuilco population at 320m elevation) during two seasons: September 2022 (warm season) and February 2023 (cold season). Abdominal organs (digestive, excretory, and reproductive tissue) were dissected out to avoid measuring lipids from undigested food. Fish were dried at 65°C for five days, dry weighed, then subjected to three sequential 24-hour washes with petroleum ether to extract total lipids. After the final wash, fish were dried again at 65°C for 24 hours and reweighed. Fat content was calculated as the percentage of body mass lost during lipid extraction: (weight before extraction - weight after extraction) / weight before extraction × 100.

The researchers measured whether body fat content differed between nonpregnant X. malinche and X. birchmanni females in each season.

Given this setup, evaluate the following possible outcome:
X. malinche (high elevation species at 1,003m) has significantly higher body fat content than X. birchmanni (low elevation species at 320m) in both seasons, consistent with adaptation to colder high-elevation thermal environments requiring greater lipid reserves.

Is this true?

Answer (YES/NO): NO